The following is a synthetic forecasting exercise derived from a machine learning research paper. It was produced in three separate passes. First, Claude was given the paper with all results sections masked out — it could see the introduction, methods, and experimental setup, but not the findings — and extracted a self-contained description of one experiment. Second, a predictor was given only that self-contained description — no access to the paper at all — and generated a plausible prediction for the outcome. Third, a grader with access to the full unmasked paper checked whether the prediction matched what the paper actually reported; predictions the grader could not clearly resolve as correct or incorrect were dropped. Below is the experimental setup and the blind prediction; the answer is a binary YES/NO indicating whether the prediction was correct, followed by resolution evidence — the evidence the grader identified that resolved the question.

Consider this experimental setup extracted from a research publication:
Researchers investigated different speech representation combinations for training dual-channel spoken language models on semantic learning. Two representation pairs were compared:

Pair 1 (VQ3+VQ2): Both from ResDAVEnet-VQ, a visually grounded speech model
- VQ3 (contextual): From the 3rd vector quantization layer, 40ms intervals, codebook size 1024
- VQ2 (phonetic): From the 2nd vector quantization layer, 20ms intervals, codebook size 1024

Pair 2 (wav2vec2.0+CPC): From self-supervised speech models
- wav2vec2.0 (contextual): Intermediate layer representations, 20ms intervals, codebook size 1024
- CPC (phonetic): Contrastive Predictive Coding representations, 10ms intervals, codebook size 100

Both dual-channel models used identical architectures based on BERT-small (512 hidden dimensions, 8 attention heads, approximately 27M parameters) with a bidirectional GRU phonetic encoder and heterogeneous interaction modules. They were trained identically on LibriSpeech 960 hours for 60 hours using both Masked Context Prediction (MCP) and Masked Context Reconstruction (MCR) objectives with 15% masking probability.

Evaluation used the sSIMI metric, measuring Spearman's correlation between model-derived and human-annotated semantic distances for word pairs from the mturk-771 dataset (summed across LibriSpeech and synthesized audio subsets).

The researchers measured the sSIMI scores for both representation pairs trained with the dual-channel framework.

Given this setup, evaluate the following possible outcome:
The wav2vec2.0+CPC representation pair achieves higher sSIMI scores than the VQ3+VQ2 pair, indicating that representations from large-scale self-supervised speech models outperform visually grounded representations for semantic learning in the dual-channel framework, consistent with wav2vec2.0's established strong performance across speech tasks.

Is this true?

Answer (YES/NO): YES